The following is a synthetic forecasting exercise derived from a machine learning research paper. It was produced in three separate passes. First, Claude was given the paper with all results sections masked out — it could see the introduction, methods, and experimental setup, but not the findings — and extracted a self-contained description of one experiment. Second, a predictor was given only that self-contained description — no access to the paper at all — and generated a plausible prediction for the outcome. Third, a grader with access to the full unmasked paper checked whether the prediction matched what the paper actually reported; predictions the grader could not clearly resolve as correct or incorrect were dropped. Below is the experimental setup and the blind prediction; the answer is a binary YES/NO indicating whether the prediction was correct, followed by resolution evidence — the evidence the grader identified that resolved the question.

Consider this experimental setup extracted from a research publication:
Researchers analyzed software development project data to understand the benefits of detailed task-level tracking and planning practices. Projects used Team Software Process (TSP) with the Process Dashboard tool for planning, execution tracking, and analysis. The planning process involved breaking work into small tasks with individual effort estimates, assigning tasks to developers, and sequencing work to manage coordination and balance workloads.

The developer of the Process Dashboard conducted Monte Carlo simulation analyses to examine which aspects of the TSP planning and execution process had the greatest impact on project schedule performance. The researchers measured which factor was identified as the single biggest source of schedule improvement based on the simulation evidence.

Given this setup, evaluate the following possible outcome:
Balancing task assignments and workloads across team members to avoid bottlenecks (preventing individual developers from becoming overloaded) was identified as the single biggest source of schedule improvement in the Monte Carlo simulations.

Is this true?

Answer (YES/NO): NO